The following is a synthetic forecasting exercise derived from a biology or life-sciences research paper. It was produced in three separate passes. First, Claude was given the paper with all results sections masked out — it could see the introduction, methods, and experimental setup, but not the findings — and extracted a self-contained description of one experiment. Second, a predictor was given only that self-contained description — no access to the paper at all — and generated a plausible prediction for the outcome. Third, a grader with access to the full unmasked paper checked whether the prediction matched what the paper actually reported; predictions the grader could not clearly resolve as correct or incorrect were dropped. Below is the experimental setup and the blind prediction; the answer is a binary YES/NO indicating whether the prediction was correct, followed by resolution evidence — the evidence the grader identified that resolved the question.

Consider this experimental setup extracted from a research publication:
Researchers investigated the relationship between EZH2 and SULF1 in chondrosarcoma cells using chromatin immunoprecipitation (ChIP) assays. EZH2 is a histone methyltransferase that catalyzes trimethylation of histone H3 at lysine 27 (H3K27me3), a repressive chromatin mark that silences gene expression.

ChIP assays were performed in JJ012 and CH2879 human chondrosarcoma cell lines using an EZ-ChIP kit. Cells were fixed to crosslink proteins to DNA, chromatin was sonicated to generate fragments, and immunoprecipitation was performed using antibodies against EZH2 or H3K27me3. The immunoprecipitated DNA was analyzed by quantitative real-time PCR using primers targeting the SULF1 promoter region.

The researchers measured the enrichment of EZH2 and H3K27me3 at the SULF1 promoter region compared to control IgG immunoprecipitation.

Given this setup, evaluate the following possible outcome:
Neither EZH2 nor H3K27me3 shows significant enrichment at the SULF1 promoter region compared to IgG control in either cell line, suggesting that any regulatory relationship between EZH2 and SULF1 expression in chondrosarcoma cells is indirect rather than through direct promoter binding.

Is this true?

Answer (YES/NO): NO